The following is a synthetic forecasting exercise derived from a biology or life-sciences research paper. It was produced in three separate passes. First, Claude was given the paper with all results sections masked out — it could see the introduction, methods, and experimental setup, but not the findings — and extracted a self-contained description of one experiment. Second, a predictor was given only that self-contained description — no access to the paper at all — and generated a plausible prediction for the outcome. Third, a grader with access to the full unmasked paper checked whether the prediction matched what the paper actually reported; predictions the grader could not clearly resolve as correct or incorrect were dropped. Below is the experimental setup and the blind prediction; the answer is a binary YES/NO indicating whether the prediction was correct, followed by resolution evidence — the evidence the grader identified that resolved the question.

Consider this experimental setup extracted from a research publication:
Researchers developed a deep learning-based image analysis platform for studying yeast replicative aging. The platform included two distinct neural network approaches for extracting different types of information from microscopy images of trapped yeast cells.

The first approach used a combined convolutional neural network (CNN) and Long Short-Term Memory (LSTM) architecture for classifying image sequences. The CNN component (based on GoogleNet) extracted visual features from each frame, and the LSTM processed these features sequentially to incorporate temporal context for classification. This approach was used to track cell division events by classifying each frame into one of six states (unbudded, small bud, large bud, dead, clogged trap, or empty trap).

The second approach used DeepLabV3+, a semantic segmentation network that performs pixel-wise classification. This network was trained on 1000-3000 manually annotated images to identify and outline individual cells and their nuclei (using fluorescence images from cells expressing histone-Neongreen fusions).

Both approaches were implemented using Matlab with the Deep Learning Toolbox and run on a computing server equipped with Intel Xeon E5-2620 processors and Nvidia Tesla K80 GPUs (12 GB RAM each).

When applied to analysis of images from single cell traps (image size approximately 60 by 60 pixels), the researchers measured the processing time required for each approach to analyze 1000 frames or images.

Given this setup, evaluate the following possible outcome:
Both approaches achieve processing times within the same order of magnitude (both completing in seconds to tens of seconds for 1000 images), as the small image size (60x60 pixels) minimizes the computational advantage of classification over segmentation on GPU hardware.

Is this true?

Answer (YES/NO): NO